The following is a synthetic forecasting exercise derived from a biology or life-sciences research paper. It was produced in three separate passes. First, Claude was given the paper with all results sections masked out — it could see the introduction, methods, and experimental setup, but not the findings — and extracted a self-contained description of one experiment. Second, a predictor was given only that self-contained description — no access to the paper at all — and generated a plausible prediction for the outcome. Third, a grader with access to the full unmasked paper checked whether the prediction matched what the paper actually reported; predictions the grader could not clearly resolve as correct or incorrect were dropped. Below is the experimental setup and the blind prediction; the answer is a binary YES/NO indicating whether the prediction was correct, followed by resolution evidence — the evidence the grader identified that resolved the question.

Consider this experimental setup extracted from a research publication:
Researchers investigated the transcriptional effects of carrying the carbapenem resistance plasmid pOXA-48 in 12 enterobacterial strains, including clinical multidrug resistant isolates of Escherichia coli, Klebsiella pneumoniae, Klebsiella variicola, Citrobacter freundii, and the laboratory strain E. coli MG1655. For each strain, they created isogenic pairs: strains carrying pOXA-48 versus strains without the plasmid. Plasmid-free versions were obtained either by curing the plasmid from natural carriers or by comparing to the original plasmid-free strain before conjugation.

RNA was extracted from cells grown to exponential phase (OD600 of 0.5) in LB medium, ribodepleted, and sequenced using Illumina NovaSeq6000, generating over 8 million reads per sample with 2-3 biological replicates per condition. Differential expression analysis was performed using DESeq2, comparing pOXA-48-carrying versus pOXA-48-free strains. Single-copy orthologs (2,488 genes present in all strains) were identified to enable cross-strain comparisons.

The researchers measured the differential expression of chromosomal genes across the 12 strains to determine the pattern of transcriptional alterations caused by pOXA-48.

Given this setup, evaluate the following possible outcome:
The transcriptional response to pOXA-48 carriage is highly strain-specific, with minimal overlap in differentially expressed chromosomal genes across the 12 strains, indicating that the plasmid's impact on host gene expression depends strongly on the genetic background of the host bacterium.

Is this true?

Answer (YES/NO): YES